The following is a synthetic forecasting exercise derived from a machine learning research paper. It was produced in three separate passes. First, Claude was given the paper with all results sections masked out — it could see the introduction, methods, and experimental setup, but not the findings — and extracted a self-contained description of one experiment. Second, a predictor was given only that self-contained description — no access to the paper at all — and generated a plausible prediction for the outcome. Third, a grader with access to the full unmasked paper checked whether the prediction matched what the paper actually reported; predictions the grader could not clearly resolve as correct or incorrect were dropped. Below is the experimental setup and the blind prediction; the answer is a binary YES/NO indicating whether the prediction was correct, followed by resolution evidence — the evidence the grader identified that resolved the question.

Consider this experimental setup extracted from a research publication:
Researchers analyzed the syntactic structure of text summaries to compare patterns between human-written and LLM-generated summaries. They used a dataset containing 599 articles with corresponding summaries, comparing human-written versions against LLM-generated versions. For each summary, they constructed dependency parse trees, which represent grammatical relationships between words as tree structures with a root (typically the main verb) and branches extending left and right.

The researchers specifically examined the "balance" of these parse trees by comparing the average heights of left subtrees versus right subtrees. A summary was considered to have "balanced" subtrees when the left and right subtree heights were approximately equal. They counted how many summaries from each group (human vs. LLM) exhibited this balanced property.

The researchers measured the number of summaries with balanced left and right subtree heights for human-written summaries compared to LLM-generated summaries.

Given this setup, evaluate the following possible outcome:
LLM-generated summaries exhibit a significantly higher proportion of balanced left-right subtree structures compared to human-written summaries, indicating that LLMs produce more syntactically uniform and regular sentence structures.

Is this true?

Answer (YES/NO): NO